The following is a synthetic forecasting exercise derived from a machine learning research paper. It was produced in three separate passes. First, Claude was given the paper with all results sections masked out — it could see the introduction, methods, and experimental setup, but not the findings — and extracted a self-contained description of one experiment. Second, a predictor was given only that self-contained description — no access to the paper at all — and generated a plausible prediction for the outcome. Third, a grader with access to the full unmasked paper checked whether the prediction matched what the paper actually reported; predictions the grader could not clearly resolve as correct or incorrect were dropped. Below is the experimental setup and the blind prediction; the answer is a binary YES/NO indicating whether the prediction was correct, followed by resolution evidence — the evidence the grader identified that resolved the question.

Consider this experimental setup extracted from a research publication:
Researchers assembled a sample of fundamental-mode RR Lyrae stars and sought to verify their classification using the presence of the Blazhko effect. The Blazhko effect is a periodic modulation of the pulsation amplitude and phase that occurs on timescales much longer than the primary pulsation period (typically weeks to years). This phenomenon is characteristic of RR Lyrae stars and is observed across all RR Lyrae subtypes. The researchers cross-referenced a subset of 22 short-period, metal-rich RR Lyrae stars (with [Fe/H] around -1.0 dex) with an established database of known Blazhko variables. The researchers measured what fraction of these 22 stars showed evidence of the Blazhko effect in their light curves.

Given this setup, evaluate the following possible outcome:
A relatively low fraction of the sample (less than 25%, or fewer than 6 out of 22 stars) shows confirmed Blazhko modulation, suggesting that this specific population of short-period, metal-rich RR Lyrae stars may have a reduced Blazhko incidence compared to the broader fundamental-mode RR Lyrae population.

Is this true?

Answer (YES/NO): NO